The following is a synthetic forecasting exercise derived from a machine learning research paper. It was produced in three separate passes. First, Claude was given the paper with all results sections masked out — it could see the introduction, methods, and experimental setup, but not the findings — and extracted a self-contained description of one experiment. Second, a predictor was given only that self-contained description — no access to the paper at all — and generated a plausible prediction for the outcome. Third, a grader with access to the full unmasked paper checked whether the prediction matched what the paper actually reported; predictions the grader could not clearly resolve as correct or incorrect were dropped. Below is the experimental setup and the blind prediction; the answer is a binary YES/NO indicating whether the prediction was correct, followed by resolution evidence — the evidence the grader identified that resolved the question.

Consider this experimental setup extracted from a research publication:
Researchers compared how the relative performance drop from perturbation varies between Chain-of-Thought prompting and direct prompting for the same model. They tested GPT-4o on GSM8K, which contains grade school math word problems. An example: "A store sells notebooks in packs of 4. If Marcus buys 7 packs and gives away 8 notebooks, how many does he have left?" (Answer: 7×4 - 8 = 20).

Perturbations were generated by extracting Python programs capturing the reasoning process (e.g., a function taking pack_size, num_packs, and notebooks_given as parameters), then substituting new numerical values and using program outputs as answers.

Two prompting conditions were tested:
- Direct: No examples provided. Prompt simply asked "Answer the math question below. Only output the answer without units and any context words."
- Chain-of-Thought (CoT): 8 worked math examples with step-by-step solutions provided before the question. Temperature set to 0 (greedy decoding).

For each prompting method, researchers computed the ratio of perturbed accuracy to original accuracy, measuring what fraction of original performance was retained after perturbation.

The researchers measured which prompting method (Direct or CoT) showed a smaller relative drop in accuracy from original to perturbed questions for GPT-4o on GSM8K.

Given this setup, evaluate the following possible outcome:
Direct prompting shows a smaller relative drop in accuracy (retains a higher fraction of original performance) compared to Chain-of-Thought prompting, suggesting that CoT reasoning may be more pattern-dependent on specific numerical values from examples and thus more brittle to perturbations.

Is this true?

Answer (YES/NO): NO